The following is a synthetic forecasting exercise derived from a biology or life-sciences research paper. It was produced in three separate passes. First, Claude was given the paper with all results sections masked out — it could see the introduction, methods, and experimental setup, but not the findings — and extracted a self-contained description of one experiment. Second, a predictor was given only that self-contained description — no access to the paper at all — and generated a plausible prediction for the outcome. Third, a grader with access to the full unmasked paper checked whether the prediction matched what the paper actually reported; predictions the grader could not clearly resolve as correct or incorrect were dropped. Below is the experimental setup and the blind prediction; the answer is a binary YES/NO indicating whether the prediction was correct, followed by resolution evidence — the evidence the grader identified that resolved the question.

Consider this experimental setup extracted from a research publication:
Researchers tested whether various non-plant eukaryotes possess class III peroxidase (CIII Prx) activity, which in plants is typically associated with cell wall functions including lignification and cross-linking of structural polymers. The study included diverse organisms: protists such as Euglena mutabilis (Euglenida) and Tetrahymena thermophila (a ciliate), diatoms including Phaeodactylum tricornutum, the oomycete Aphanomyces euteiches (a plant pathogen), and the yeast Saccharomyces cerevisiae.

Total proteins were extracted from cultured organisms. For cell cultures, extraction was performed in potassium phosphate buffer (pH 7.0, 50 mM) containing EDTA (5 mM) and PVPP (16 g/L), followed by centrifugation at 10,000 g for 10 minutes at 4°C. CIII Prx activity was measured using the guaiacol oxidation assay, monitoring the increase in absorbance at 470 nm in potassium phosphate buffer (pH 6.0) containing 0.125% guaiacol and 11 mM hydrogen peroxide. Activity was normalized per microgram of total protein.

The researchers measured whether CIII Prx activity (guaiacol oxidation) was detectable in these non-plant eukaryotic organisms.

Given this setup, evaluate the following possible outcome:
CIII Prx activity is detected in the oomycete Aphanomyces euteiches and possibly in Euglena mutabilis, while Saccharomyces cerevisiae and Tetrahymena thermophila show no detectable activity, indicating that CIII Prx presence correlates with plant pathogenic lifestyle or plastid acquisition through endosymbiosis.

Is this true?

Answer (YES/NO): NO